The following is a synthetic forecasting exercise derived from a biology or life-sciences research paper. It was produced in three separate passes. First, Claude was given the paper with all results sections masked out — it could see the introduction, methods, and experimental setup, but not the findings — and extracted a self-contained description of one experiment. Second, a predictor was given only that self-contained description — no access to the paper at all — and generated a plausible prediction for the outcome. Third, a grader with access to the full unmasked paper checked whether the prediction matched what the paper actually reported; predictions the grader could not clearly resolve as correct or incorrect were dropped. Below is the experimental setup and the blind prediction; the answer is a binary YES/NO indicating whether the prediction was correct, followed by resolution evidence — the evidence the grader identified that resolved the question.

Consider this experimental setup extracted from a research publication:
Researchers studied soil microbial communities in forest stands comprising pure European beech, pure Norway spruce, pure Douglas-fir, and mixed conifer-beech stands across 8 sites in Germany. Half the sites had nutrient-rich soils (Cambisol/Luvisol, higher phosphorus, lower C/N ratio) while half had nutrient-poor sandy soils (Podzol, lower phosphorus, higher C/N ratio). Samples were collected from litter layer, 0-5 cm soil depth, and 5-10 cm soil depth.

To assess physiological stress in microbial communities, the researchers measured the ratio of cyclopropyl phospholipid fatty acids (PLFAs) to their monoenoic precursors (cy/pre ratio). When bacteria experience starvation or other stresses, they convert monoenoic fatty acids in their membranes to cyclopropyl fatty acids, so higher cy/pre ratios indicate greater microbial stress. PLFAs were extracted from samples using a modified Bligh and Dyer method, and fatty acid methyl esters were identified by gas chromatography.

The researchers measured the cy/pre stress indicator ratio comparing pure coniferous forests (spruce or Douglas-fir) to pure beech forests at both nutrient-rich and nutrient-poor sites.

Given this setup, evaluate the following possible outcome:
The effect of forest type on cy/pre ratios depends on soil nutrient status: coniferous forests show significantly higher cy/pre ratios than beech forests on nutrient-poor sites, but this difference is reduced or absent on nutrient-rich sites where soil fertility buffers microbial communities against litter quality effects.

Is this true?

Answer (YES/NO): YES